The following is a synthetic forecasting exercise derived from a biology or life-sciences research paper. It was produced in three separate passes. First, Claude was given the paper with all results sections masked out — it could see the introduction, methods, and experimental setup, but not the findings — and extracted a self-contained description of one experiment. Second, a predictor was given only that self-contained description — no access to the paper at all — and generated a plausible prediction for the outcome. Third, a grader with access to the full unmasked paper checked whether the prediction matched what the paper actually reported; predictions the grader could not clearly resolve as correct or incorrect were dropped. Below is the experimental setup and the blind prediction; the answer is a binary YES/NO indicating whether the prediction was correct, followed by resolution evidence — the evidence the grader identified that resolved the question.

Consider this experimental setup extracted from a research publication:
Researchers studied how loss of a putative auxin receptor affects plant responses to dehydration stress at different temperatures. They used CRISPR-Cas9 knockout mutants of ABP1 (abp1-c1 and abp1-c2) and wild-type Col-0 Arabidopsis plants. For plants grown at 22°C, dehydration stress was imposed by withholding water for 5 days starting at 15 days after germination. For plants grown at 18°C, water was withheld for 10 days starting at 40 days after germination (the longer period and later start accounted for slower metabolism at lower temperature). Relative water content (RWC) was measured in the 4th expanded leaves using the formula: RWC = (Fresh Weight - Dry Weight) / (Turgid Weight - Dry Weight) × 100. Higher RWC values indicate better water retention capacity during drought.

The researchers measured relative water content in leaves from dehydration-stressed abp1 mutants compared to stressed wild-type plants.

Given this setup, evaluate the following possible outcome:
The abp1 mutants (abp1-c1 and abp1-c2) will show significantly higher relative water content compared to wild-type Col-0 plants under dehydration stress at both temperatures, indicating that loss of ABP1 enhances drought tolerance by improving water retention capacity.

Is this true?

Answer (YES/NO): YES